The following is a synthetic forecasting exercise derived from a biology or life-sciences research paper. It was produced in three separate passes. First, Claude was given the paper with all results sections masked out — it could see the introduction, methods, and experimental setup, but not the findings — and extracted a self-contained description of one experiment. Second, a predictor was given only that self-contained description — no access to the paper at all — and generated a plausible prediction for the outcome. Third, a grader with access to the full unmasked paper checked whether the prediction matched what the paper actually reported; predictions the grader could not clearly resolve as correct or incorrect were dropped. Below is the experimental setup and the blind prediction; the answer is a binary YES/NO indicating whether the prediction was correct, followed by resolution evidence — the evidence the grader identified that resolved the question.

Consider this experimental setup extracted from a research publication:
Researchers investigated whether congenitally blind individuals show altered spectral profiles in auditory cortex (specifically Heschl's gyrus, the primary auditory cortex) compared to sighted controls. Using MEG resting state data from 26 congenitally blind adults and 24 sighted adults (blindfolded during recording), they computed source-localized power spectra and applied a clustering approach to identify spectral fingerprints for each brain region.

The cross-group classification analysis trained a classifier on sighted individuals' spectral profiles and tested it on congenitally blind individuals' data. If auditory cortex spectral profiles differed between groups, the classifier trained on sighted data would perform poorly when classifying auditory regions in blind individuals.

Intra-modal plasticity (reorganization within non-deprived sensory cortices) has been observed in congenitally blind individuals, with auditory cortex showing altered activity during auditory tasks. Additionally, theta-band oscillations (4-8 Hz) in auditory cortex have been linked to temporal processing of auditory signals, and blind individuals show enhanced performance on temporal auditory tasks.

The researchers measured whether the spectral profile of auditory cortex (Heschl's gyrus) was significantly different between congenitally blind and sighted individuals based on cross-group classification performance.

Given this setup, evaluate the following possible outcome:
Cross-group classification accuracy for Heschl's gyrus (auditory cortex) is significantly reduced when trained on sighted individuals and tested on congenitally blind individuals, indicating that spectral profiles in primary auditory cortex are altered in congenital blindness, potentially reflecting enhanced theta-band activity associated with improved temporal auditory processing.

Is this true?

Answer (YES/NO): YES